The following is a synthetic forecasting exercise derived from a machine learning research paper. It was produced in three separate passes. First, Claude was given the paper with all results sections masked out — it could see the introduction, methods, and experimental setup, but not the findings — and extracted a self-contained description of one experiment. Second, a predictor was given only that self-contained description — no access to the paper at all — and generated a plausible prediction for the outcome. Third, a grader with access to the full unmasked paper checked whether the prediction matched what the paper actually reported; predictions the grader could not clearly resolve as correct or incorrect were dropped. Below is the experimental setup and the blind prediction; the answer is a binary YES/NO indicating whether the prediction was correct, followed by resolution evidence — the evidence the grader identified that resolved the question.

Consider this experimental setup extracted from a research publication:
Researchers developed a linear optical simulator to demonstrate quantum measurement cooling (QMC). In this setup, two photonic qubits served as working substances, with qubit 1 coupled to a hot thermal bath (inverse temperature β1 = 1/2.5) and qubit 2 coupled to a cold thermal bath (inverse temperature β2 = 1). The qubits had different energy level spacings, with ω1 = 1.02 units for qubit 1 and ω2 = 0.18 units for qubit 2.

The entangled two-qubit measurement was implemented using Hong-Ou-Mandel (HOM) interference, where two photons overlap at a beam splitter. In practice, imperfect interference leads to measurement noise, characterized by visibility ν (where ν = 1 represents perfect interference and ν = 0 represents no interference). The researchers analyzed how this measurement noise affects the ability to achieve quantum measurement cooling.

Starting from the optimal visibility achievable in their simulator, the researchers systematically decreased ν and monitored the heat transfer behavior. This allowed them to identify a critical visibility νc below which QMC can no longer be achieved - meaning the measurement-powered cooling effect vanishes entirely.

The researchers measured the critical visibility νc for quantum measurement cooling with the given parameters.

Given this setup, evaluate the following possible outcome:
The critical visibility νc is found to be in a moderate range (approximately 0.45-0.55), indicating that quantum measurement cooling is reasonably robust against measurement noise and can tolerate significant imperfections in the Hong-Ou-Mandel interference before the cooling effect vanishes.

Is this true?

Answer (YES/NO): NO